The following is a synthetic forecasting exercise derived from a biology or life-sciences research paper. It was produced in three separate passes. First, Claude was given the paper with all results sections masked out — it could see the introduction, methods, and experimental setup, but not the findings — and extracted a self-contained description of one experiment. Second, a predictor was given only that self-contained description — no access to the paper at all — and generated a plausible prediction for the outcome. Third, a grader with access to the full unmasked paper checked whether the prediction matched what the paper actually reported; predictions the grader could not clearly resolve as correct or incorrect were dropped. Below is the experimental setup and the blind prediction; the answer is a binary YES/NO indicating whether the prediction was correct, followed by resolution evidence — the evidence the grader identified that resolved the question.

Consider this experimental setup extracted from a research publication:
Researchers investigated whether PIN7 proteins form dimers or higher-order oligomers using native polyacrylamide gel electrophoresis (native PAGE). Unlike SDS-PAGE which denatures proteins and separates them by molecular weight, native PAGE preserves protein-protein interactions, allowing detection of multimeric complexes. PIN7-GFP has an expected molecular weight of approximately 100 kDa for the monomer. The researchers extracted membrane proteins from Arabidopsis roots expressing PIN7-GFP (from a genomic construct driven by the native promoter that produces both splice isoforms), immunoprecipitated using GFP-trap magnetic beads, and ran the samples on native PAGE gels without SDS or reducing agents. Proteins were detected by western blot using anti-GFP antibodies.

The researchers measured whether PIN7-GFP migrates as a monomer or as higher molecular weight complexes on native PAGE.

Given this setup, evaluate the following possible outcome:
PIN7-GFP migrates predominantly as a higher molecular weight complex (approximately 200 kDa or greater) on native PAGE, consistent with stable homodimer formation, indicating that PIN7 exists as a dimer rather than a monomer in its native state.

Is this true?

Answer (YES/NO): NO